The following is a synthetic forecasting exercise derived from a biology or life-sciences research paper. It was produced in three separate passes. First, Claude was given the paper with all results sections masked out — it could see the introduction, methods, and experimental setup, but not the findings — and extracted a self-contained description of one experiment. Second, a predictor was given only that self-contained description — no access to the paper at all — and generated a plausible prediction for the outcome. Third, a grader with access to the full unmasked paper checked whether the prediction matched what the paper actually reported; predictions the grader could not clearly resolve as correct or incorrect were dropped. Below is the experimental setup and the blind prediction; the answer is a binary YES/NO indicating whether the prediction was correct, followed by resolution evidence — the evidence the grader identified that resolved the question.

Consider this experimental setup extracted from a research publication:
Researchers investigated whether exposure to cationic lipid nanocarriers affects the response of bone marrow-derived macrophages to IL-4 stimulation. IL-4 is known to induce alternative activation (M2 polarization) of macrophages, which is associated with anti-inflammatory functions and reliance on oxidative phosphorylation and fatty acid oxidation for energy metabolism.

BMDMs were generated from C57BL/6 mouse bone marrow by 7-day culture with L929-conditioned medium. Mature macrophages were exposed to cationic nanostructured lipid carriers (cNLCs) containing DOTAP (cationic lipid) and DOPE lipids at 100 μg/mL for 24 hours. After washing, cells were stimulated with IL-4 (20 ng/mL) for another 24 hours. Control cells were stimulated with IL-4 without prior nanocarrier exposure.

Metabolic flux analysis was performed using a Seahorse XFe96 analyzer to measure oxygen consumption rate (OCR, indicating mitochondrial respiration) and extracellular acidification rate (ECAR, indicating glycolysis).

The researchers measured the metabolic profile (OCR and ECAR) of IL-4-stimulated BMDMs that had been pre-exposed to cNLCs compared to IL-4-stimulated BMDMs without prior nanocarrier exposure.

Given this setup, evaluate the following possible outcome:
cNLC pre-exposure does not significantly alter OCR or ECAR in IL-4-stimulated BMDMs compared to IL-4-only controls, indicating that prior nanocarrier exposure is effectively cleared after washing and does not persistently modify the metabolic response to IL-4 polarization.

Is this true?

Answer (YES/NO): NO